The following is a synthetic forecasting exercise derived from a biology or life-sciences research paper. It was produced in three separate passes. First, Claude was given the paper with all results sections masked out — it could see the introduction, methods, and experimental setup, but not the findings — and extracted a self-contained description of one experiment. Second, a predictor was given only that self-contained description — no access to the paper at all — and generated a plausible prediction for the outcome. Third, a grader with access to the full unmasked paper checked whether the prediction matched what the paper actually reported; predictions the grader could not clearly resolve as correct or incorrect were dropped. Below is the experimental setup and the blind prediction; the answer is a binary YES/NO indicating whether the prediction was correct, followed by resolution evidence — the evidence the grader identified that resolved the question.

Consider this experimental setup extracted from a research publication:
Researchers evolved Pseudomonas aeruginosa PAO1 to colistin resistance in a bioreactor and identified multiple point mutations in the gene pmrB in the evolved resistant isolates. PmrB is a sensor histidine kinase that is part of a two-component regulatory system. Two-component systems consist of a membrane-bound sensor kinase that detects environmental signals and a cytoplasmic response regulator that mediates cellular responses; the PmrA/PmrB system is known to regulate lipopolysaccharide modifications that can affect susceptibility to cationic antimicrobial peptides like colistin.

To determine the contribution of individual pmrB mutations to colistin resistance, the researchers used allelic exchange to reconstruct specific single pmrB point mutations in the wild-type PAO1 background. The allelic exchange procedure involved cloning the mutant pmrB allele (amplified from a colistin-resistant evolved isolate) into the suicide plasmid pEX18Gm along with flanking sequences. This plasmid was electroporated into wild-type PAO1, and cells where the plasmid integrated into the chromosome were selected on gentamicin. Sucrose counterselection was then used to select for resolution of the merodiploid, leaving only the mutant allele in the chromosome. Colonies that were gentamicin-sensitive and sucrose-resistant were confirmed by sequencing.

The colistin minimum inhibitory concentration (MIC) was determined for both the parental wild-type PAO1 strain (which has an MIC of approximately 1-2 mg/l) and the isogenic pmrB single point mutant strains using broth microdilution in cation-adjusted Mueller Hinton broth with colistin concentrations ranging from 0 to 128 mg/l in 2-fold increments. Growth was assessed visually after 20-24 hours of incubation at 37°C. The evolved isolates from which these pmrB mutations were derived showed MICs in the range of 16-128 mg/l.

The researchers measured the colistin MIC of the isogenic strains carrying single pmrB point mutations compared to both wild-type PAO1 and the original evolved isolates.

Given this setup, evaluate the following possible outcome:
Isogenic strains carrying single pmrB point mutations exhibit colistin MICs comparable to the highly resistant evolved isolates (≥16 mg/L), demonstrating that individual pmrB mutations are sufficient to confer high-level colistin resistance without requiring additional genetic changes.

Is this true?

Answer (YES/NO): NO